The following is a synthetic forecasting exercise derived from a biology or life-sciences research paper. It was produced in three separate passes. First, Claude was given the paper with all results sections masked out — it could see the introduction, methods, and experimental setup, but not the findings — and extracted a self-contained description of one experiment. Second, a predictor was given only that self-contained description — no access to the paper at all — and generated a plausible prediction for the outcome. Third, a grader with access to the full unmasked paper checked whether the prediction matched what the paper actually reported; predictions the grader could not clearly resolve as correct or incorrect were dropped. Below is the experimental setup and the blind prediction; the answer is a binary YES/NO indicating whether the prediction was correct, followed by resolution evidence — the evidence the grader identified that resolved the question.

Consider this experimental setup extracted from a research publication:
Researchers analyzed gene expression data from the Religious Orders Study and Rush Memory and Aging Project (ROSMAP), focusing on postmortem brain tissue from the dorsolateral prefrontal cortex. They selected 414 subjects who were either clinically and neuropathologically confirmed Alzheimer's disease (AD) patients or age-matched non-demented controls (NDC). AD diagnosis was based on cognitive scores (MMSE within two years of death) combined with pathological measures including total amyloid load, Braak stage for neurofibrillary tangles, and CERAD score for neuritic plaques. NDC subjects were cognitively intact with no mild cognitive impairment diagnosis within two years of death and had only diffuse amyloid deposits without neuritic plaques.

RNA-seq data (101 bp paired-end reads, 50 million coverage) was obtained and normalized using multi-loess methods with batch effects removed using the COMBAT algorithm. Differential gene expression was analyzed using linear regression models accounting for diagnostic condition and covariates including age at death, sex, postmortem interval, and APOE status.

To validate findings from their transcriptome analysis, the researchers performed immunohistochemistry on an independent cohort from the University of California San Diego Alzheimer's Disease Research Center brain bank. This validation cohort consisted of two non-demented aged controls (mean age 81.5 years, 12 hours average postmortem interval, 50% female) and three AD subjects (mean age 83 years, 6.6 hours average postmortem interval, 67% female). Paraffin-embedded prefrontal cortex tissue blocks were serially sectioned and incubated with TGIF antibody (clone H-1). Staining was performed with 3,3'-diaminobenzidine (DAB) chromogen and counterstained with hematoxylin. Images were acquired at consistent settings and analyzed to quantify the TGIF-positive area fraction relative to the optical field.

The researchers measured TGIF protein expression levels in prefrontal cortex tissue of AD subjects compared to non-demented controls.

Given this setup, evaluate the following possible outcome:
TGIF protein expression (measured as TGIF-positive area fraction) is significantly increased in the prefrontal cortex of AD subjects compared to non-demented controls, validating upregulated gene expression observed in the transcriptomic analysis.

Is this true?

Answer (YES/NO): YES